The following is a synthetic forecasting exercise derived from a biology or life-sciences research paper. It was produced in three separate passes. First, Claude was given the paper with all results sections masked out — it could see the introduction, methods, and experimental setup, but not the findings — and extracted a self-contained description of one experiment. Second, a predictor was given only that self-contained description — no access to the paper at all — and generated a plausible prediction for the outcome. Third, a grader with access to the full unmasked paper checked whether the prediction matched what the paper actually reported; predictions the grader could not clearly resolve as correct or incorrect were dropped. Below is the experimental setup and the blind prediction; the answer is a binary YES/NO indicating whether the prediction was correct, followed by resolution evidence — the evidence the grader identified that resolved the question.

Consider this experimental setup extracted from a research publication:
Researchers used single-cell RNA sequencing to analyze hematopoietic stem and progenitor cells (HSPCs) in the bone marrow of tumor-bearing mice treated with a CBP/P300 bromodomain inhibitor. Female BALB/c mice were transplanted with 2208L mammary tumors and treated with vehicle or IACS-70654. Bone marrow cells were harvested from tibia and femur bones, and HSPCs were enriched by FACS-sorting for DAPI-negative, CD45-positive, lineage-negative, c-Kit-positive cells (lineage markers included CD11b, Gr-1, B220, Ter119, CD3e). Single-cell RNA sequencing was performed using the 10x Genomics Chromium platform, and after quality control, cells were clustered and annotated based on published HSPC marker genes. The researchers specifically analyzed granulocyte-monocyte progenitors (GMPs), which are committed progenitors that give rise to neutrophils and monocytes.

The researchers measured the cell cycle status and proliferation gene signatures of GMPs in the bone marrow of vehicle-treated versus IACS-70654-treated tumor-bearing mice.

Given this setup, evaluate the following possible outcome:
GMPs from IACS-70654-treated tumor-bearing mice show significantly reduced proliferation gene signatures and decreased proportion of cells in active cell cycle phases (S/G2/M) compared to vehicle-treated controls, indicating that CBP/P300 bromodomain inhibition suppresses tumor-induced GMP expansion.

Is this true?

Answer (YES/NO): NO